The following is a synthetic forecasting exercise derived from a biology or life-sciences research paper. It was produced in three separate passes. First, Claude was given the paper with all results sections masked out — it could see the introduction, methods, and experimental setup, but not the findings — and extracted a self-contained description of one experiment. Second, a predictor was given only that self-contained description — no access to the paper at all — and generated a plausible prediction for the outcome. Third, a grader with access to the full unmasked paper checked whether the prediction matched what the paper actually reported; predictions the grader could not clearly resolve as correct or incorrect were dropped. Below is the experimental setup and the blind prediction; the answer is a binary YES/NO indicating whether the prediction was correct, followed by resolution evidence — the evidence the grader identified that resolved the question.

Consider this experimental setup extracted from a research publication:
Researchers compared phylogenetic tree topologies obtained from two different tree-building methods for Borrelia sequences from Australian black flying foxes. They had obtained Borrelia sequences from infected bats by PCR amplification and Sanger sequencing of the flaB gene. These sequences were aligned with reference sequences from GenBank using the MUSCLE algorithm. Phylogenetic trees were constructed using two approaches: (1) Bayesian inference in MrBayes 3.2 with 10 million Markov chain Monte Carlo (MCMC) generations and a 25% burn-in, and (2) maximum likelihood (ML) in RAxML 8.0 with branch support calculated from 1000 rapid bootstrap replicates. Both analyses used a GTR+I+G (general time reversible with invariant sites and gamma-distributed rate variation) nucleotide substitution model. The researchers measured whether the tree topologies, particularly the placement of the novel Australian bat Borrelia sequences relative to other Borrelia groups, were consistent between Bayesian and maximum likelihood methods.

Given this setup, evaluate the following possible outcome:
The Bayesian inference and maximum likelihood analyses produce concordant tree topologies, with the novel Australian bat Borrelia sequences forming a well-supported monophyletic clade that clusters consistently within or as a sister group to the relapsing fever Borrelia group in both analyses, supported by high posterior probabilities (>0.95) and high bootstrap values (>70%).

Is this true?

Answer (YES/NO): NO